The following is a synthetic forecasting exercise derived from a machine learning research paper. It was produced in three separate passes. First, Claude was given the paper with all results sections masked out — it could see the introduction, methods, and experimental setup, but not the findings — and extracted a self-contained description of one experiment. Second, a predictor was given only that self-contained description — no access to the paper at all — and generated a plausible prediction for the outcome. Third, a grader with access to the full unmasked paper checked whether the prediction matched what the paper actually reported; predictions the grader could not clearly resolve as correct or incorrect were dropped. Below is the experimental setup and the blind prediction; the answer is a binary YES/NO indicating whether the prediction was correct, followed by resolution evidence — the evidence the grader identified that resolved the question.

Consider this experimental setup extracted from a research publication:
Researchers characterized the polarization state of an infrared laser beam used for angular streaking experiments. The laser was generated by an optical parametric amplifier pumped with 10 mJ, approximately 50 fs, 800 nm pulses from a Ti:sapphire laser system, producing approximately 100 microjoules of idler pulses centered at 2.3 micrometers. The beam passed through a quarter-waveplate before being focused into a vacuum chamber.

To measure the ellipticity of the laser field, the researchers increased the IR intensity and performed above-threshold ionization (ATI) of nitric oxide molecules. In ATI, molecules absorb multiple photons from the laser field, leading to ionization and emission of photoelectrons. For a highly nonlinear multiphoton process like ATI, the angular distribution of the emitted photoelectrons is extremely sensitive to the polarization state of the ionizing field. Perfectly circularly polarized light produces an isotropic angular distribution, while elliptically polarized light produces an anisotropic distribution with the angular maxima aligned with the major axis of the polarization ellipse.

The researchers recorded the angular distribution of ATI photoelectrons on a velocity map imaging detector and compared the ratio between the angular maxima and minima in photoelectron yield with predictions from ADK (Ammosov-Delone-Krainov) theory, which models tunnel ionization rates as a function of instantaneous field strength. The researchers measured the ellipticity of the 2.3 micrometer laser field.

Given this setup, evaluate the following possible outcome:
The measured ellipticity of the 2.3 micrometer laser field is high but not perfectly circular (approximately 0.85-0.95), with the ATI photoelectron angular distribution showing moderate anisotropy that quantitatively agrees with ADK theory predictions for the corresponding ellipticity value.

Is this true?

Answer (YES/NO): NO